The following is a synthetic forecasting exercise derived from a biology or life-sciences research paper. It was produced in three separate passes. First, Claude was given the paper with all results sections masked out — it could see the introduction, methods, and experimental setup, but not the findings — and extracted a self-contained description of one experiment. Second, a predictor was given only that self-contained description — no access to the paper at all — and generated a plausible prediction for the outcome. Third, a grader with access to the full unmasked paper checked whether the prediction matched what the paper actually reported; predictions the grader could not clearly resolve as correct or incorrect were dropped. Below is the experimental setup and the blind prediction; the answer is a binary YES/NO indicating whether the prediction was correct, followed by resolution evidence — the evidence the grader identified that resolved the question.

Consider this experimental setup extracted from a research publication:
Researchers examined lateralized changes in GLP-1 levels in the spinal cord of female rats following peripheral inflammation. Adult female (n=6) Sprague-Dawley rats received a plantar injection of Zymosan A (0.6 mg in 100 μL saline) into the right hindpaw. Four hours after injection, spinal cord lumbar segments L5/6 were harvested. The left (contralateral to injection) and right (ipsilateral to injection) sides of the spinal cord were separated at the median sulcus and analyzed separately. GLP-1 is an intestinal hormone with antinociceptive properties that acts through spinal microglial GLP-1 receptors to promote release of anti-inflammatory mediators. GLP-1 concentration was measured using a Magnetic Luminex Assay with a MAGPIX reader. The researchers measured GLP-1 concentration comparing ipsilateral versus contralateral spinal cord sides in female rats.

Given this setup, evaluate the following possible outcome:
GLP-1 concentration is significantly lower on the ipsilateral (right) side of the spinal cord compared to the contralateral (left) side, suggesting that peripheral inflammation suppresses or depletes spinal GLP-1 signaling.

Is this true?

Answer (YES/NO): YES